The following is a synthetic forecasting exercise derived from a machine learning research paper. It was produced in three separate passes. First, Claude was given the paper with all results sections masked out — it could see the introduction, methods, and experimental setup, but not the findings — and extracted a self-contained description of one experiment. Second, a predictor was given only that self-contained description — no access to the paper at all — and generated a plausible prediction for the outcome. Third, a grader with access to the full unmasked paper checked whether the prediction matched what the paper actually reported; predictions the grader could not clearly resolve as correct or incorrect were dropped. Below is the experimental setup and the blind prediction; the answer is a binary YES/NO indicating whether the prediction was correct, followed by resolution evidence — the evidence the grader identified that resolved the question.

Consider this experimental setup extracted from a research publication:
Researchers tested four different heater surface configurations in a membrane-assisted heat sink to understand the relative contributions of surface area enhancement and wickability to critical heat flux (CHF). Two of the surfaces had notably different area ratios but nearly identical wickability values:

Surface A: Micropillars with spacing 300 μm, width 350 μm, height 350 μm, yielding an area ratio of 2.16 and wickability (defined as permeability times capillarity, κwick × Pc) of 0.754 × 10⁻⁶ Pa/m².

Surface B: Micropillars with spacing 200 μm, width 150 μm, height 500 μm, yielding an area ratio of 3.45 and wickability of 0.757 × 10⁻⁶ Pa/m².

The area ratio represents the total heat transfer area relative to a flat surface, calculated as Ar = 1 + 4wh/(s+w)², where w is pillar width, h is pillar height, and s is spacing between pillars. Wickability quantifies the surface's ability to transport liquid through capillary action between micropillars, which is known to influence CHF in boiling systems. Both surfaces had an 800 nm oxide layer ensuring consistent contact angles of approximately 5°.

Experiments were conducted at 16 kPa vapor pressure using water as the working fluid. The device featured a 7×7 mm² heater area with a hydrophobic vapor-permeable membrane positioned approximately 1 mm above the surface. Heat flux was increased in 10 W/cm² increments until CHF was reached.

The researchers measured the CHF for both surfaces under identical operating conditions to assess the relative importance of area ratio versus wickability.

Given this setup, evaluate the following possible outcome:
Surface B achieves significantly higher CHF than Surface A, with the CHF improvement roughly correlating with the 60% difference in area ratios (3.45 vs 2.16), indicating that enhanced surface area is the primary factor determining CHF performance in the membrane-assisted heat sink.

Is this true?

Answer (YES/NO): YES